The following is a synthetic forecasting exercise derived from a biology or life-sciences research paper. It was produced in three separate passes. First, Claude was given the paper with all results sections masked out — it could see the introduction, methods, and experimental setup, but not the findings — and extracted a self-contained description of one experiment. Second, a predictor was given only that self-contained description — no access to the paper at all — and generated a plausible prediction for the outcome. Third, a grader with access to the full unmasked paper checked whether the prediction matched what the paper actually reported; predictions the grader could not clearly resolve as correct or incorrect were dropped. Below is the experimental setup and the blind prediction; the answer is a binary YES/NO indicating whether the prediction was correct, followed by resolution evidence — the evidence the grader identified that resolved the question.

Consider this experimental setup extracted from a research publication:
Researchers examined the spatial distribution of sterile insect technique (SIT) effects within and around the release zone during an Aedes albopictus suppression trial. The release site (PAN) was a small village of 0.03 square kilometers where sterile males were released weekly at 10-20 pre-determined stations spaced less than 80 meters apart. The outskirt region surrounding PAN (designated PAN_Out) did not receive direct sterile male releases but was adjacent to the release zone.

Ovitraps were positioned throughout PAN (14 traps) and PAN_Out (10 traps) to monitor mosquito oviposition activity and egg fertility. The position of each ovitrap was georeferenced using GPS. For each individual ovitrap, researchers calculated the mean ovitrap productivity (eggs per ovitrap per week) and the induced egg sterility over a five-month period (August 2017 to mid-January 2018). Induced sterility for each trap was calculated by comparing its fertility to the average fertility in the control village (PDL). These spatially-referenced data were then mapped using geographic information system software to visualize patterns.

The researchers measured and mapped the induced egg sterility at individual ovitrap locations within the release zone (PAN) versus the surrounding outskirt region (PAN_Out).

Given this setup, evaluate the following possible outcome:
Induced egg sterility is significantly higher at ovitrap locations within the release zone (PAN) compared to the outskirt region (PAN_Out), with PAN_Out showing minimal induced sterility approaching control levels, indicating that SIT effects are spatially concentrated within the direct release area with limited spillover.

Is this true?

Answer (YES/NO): NO